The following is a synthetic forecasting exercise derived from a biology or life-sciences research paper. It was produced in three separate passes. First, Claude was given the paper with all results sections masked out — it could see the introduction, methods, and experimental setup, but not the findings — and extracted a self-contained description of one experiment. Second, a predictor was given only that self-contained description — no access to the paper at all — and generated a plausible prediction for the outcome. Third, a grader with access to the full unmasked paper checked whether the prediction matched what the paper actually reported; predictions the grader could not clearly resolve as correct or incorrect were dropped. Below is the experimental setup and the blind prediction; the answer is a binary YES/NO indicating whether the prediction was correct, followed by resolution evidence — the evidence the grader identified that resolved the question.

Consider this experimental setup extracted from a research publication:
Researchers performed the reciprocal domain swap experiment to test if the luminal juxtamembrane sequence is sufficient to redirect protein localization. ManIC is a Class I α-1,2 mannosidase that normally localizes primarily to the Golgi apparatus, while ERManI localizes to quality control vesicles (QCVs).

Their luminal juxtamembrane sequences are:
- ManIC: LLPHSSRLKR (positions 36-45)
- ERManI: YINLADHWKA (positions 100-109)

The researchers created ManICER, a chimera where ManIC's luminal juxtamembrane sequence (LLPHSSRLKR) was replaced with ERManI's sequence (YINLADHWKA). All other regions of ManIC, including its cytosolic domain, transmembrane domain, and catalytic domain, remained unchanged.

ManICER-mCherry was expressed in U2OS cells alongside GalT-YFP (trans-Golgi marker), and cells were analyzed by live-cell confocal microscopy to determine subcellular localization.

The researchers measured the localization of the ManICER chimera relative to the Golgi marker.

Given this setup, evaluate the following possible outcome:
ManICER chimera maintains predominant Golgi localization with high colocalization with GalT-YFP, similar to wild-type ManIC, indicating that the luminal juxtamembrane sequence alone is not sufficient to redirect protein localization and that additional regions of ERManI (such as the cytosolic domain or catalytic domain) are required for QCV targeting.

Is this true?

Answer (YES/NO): NO